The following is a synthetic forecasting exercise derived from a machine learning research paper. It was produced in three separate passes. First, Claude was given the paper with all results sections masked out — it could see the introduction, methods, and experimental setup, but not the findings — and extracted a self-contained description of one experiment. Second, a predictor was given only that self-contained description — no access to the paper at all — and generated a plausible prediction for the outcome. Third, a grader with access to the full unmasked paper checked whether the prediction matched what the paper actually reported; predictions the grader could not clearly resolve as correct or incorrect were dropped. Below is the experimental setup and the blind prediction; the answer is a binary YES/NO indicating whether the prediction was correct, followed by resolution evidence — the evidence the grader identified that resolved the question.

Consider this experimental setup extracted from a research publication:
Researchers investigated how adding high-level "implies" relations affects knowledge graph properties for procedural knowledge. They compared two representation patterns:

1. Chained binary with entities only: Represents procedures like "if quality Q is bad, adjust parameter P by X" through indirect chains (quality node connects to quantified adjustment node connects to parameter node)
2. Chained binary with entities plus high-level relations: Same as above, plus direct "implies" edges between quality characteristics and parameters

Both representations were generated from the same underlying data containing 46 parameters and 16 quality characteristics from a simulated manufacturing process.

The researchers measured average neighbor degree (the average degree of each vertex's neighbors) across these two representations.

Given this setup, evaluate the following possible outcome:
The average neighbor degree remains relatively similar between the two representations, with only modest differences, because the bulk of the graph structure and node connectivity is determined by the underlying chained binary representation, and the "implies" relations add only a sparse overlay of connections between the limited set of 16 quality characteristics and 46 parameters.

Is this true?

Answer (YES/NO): NO